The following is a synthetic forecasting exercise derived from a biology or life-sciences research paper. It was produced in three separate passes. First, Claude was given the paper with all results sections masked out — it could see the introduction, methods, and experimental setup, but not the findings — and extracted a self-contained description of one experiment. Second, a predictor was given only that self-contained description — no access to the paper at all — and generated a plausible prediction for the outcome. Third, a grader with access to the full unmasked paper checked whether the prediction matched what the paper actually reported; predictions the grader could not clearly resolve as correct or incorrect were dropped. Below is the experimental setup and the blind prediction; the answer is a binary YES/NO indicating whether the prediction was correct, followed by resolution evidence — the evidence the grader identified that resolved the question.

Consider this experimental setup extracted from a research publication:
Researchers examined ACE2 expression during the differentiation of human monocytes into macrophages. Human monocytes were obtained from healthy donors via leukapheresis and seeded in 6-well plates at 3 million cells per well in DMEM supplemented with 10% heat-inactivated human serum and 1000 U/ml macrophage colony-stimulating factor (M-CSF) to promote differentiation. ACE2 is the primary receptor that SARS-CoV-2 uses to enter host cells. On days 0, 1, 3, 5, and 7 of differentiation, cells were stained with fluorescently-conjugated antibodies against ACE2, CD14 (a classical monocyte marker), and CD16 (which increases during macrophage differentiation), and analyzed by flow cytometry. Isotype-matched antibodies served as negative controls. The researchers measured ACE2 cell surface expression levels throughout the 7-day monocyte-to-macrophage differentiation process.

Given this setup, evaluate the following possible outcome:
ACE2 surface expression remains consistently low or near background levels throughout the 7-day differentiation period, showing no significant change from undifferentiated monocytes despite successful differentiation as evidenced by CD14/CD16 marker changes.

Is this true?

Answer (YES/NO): NO